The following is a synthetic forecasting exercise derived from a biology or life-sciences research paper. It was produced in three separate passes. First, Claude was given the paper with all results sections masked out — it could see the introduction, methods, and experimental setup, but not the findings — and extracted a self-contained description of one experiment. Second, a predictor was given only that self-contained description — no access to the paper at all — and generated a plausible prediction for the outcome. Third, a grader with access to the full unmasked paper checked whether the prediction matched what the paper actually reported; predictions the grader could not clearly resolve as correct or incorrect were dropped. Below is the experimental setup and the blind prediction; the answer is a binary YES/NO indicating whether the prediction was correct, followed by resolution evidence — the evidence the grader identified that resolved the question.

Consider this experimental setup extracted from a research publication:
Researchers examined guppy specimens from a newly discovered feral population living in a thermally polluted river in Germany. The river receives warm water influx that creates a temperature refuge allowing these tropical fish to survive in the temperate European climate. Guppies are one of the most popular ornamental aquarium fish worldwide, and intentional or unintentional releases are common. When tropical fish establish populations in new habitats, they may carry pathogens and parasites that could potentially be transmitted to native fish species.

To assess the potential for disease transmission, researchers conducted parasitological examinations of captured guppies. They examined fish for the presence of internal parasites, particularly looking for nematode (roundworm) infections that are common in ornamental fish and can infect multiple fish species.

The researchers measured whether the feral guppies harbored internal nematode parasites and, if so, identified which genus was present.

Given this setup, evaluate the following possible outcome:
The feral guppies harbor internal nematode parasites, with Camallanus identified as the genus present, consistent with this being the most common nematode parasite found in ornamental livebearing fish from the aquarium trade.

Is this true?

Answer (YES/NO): YES